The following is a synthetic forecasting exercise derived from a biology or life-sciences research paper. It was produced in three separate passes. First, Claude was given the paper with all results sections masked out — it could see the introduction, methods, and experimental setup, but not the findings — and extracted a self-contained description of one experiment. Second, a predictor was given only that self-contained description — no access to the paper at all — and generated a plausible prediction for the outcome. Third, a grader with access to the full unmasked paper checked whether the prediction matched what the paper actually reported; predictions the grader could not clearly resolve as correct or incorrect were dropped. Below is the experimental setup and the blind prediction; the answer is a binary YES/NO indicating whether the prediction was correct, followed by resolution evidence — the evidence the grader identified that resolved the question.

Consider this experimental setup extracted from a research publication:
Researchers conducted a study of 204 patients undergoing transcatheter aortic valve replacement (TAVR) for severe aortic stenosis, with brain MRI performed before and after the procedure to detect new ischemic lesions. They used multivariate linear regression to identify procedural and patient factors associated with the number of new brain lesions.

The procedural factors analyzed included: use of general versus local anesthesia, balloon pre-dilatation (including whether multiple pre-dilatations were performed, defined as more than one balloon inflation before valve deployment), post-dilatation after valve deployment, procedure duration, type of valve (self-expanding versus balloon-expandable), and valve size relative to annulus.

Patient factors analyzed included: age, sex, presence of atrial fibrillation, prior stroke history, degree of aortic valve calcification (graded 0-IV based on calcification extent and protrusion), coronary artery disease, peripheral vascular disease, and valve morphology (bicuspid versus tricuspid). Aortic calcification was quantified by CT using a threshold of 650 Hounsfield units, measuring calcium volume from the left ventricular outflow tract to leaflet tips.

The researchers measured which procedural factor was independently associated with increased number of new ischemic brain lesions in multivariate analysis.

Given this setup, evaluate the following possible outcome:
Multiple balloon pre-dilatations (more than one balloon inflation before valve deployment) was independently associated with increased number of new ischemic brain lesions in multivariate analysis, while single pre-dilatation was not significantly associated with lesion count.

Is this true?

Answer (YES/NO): NO